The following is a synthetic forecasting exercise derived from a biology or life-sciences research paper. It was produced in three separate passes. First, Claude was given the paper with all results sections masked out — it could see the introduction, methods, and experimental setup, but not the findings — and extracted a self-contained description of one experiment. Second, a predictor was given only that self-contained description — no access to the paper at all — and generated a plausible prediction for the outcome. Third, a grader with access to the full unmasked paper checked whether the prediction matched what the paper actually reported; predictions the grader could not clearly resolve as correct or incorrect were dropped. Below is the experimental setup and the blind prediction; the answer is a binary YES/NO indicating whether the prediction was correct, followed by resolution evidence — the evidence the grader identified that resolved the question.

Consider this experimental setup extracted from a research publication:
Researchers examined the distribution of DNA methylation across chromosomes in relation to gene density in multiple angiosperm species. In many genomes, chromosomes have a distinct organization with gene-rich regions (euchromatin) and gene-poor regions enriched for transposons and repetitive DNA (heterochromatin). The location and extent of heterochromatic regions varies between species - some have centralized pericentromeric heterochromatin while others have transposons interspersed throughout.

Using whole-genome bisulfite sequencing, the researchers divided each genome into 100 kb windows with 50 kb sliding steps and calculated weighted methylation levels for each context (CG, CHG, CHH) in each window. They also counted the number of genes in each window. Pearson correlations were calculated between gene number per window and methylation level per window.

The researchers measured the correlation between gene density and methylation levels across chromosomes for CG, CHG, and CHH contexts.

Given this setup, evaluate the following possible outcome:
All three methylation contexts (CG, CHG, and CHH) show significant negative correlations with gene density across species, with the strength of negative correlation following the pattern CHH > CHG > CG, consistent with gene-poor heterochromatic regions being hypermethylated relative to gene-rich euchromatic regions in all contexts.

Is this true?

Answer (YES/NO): NO